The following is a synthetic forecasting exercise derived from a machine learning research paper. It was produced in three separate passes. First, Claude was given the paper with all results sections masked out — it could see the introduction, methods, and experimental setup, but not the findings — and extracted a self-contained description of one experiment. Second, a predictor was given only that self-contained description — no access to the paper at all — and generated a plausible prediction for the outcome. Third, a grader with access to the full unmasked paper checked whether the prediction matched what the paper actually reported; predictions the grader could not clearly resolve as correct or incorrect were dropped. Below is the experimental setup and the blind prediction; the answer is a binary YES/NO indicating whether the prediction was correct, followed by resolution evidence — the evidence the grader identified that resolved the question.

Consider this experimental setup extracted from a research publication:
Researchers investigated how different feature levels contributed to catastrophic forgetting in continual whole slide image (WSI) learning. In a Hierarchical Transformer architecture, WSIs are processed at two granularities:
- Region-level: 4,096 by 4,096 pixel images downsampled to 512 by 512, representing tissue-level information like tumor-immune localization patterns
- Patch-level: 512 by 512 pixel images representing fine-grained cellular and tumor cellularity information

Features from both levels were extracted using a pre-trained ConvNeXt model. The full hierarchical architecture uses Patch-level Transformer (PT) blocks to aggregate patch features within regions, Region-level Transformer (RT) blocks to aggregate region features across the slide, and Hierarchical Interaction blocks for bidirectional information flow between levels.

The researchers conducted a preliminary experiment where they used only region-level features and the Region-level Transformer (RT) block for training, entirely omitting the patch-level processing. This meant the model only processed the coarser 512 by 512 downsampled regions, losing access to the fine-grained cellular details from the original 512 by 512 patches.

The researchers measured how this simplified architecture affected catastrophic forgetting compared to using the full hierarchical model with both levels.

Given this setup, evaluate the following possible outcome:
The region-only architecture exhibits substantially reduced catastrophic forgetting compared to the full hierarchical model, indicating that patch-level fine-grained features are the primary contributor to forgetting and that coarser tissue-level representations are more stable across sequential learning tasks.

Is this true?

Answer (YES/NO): YES